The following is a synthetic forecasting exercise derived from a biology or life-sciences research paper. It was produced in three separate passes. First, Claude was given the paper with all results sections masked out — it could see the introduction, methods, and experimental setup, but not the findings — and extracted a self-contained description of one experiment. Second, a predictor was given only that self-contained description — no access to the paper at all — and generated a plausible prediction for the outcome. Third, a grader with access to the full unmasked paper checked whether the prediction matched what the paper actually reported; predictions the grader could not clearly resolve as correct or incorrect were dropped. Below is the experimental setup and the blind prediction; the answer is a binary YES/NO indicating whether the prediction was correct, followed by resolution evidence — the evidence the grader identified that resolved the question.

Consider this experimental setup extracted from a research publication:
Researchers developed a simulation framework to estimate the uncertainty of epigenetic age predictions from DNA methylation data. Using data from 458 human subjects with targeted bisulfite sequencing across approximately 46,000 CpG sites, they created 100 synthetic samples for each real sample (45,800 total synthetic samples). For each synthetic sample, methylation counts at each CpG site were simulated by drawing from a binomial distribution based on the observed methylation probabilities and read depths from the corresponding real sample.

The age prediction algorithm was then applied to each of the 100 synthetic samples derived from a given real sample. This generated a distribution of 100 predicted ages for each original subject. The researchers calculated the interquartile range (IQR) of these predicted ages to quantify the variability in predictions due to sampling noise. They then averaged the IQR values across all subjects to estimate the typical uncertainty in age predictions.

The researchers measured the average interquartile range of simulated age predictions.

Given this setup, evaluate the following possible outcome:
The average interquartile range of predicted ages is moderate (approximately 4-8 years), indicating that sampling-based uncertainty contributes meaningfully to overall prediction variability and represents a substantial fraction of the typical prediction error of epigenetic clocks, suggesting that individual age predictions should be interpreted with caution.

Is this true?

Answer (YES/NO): NO